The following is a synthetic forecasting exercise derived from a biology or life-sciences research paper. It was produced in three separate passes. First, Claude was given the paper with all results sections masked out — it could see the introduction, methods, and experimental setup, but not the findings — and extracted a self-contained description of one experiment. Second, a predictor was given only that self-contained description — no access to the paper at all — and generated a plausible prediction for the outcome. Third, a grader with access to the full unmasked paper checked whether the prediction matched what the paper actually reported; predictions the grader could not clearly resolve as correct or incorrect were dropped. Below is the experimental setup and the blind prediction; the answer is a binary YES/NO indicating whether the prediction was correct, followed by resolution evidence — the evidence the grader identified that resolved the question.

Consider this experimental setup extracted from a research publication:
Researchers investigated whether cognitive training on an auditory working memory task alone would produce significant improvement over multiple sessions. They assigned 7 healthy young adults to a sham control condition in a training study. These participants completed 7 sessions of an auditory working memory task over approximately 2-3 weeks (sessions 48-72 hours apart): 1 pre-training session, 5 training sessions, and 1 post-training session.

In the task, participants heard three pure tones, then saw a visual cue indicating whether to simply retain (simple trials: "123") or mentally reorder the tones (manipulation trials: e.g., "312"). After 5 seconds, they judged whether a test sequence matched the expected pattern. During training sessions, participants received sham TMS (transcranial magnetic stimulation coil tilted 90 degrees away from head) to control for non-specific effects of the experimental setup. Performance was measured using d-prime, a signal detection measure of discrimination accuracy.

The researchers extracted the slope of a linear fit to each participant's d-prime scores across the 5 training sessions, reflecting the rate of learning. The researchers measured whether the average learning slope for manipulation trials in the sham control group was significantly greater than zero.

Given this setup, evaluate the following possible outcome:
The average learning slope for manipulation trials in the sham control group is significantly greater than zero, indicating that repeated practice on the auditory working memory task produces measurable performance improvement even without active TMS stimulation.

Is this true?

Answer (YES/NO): NO